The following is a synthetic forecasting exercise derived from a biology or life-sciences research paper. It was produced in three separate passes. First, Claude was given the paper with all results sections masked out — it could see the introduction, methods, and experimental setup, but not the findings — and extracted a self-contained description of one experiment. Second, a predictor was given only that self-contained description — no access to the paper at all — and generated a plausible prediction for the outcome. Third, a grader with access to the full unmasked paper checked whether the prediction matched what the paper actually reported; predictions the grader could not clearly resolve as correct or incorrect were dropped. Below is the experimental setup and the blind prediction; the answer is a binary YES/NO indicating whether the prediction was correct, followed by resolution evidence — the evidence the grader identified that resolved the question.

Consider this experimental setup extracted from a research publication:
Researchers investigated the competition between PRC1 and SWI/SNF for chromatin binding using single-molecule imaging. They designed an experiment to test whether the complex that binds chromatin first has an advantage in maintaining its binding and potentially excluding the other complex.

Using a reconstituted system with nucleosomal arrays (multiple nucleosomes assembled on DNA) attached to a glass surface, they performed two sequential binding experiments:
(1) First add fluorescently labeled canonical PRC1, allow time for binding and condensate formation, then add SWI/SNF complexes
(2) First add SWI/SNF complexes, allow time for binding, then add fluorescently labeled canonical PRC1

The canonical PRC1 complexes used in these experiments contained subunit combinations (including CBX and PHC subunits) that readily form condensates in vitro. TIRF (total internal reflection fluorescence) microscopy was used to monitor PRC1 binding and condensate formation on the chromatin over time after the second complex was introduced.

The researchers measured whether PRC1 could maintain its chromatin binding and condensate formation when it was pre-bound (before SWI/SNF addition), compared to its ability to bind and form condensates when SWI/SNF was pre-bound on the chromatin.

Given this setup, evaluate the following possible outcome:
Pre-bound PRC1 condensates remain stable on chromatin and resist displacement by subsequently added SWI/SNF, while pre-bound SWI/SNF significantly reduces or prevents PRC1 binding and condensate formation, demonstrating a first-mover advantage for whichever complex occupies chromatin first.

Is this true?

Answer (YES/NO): YES